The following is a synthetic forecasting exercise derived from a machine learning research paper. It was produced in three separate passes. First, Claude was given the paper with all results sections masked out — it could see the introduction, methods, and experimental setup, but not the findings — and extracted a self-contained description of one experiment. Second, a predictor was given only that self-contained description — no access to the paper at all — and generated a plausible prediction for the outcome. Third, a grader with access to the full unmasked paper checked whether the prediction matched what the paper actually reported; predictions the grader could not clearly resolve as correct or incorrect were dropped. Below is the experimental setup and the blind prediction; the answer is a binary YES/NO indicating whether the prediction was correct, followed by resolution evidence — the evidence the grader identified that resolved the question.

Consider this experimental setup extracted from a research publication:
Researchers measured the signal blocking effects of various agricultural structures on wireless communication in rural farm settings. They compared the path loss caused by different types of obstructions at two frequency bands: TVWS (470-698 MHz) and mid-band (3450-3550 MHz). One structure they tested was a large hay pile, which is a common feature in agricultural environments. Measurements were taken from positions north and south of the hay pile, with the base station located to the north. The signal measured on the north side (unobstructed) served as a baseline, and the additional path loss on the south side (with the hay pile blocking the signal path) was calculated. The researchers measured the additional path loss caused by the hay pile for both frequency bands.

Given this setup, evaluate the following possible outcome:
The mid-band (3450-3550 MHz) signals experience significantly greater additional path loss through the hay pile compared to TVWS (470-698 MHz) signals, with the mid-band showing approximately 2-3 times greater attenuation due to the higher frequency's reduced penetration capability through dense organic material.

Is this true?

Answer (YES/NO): NO